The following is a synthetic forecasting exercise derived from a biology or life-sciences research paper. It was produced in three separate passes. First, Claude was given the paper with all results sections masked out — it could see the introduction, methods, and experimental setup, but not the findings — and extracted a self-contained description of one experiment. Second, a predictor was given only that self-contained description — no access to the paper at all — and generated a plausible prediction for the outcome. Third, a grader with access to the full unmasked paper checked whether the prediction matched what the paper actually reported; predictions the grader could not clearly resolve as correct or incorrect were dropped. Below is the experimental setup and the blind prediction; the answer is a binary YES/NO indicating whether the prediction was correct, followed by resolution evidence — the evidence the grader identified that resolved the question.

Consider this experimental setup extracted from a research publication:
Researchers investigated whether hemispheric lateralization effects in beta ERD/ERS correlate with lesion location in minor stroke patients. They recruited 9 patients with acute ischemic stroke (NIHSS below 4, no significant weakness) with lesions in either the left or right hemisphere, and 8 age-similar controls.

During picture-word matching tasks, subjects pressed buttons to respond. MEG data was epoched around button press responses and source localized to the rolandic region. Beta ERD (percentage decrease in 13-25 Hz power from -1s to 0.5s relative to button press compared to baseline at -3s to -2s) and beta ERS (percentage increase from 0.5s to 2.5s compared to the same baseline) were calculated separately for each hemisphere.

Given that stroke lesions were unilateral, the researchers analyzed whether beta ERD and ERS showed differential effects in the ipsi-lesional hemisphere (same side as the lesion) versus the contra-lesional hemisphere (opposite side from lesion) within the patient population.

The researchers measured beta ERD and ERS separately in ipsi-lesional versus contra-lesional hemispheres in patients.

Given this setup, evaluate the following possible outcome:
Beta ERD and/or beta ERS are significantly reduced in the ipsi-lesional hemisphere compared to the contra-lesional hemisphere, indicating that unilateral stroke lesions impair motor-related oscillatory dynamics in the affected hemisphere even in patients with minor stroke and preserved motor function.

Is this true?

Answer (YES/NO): NO